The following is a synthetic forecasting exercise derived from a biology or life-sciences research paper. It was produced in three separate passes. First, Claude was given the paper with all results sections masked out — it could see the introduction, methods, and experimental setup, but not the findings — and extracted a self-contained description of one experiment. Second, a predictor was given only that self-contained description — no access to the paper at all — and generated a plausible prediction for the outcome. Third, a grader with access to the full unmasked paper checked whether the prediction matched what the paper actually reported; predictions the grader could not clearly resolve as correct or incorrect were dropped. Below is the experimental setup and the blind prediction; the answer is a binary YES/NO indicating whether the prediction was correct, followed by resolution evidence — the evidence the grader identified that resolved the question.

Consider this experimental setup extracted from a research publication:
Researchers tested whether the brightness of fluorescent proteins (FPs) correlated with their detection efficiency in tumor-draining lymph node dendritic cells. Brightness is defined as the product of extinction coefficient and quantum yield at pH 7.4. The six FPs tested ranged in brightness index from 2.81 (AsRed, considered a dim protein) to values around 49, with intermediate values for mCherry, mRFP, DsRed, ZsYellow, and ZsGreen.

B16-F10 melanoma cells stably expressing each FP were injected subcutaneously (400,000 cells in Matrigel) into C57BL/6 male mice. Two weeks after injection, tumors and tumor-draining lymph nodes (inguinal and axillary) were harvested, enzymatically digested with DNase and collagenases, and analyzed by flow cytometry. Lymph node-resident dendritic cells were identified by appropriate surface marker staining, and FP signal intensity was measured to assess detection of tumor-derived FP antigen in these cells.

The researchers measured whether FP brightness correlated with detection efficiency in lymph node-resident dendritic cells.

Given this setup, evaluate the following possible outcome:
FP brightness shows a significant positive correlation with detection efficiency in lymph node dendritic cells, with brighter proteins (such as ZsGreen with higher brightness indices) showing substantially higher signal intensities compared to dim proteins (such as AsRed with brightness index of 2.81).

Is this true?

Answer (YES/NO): NO